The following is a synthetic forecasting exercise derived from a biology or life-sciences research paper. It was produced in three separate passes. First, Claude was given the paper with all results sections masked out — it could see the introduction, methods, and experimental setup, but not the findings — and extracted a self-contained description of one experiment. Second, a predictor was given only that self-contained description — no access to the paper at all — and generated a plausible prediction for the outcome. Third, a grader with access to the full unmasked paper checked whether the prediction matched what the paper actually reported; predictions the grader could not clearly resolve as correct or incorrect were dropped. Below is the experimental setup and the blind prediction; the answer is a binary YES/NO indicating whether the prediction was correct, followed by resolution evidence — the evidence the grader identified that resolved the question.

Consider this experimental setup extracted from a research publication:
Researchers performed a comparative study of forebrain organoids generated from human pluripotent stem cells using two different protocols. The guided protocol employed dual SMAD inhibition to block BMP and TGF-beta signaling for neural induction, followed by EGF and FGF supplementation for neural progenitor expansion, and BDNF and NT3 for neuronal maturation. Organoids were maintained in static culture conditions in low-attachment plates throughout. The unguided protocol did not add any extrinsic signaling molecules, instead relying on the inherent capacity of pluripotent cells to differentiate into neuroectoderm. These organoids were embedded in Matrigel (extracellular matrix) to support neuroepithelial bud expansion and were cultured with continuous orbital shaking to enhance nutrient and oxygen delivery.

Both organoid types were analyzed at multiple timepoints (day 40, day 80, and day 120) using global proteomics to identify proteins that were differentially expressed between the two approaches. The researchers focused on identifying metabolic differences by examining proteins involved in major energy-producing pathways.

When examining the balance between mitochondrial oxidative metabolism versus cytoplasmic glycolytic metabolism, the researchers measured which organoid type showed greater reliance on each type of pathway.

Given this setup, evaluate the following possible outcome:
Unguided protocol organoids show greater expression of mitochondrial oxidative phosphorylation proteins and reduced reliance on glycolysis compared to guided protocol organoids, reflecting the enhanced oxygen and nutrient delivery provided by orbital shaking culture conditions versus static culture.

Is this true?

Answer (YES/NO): NO